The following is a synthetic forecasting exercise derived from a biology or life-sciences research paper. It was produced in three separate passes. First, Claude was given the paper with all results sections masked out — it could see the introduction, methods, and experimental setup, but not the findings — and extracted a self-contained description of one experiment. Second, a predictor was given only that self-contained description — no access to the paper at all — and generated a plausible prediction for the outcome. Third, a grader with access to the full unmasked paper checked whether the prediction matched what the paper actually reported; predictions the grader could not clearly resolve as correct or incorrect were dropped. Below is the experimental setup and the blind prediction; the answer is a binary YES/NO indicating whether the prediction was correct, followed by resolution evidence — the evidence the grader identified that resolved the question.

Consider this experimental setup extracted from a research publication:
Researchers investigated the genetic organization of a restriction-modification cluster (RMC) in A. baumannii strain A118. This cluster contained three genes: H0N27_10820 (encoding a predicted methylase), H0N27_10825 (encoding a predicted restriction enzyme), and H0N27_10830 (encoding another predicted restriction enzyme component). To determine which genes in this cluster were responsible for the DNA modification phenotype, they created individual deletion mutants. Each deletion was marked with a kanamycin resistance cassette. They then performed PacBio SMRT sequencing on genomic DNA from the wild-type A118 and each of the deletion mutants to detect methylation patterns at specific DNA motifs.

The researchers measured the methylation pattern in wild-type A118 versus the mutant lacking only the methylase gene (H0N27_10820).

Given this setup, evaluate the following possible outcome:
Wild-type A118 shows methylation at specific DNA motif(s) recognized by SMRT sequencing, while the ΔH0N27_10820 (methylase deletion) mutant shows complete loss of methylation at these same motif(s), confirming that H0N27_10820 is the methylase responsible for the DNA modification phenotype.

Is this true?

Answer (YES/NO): YES